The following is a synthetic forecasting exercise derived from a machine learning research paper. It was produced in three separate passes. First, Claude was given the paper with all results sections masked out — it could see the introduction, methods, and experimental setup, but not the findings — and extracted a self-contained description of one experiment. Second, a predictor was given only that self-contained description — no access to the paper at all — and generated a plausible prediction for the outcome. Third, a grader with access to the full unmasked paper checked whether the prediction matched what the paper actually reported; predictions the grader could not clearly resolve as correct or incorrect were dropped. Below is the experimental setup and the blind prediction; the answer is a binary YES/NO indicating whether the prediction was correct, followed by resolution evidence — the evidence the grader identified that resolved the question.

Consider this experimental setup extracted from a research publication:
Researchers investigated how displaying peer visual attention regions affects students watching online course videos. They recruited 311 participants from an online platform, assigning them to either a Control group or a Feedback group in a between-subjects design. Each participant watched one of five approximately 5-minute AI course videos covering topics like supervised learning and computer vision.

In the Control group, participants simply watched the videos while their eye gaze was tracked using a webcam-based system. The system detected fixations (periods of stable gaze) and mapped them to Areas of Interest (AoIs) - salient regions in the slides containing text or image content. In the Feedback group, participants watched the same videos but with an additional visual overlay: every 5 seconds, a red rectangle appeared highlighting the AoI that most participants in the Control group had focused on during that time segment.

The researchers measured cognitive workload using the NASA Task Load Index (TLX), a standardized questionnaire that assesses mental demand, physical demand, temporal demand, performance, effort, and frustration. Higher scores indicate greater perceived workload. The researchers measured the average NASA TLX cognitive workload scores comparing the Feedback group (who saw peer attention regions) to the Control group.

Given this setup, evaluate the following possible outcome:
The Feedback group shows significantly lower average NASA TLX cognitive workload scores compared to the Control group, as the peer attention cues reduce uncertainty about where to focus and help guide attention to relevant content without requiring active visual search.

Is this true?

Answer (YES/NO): NO